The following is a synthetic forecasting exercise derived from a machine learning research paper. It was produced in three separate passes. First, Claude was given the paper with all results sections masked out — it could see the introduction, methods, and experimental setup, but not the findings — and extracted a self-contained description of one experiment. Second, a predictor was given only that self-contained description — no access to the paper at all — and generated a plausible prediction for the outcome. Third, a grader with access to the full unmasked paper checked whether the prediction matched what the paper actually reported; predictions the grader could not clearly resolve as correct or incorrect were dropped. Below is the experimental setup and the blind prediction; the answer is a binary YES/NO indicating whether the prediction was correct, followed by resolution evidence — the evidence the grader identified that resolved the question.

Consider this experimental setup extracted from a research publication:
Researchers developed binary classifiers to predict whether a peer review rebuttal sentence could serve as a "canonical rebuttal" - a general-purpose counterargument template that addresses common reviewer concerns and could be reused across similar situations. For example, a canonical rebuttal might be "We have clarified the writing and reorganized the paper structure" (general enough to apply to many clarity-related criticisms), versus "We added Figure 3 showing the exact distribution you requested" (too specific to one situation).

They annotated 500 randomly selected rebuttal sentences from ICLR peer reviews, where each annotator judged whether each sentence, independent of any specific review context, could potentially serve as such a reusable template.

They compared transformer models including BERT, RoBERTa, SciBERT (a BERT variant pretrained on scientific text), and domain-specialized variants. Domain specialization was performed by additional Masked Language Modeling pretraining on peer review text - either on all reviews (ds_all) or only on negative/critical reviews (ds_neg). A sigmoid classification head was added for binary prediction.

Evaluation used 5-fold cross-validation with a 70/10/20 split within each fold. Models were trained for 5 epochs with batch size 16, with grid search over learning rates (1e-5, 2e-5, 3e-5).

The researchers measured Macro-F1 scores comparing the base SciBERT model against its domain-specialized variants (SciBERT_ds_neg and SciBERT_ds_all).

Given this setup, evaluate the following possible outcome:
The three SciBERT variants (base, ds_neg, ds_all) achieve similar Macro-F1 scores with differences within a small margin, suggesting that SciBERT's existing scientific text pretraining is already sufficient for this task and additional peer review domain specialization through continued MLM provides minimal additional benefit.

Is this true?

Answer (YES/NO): NO